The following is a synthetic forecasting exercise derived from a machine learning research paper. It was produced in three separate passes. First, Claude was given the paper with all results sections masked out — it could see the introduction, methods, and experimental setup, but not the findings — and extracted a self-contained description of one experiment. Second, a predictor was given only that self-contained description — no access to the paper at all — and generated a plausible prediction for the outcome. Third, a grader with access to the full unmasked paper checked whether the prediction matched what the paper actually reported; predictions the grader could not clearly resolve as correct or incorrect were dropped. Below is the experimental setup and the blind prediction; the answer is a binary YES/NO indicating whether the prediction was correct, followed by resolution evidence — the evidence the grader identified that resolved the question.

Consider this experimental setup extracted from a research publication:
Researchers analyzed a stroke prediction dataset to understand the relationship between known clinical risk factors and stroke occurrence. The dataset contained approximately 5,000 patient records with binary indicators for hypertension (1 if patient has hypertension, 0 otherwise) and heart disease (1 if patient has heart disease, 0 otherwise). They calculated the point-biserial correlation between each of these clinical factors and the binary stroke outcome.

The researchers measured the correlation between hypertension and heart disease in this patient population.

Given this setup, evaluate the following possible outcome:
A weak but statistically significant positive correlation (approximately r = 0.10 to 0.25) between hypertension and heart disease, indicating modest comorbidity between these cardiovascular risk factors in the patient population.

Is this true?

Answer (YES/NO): NO